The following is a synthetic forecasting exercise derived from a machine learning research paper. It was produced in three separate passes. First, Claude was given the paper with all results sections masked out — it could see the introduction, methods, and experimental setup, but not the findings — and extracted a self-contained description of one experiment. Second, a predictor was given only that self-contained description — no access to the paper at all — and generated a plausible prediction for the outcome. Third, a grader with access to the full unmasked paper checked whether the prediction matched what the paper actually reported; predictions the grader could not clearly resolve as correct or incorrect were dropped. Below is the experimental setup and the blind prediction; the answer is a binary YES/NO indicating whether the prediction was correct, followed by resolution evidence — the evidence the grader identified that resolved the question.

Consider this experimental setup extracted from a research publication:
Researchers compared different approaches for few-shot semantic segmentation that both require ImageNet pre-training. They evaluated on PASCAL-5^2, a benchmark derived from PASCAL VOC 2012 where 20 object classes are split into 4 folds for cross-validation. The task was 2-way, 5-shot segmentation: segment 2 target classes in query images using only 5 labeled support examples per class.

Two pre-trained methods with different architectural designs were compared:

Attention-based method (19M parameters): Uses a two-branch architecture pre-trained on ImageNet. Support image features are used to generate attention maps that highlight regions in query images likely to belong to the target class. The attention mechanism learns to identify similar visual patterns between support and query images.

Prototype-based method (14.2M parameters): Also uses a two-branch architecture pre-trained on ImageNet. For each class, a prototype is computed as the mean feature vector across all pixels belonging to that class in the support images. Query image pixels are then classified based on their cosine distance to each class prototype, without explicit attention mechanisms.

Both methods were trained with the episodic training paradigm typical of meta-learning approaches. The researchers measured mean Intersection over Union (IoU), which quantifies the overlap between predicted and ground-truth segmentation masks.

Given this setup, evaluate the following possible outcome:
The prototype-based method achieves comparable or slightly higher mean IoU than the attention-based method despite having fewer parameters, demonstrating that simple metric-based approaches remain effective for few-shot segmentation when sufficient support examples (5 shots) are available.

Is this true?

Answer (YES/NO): NO